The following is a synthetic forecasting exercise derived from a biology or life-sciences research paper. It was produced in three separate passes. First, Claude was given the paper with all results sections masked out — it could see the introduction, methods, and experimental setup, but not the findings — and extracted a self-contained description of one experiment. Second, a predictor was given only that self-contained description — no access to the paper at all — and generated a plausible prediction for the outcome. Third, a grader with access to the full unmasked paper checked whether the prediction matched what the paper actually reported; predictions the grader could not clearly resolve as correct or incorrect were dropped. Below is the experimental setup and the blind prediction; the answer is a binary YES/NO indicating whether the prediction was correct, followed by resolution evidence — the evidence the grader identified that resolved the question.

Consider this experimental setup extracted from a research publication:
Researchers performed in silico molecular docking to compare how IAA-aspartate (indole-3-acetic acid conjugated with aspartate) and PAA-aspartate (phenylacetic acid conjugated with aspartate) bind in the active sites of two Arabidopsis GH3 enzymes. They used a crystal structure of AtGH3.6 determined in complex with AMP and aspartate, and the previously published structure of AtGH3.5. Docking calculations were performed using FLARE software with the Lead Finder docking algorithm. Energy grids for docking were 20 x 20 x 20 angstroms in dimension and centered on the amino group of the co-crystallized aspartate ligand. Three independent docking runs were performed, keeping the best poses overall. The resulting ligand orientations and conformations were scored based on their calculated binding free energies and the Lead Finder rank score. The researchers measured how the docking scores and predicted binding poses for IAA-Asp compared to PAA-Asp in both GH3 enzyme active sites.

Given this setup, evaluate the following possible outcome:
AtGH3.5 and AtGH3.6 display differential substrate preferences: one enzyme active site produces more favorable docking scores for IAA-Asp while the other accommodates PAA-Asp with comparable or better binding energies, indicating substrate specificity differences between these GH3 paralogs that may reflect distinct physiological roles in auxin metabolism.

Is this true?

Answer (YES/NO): NO